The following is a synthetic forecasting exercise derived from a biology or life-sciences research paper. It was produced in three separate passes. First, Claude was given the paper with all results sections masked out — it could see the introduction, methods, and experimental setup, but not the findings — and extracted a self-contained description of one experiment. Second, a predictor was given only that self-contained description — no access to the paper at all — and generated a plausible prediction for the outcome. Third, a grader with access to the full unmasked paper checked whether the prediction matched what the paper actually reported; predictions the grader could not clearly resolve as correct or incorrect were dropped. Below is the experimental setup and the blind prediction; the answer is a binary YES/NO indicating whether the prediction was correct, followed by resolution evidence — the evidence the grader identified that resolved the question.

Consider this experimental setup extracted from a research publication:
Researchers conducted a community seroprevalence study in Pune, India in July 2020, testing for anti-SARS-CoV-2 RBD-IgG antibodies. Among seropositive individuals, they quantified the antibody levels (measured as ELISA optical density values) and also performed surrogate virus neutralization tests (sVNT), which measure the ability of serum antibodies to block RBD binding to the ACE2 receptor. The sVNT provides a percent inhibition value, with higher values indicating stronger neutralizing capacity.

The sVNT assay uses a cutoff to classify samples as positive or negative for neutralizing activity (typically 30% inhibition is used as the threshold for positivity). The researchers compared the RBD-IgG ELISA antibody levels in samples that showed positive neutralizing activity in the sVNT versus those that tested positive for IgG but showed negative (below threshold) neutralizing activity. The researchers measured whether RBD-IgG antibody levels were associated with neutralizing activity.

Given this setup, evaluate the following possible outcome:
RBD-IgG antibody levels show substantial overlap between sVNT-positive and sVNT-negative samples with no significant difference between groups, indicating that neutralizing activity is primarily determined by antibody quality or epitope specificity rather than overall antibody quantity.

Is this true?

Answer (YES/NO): NO